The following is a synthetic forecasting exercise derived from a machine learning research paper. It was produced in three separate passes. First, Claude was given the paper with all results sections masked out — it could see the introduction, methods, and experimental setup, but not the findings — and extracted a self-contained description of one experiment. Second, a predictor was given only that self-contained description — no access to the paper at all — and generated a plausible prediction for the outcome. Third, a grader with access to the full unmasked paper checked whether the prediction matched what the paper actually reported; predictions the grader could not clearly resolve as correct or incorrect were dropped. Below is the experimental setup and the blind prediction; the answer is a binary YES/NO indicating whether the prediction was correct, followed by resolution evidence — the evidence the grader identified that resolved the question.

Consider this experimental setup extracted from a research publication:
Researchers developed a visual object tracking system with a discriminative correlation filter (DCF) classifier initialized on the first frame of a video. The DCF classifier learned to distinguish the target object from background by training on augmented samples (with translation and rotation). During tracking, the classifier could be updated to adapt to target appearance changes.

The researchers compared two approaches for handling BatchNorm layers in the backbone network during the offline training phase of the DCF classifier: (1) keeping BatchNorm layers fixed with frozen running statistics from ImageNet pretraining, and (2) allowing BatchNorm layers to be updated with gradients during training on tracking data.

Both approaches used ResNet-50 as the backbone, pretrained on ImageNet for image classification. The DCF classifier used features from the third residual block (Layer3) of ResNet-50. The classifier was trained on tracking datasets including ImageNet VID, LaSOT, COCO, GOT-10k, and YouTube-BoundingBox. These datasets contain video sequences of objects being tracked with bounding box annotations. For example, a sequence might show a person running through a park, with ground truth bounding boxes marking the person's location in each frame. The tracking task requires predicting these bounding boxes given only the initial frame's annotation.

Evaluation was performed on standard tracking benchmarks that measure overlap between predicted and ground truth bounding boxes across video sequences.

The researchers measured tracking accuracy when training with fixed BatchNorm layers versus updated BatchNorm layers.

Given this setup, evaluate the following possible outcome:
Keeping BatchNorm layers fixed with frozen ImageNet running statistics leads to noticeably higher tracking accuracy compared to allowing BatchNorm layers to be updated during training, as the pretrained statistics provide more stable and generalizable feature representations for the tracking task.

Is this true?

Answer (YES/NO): YES